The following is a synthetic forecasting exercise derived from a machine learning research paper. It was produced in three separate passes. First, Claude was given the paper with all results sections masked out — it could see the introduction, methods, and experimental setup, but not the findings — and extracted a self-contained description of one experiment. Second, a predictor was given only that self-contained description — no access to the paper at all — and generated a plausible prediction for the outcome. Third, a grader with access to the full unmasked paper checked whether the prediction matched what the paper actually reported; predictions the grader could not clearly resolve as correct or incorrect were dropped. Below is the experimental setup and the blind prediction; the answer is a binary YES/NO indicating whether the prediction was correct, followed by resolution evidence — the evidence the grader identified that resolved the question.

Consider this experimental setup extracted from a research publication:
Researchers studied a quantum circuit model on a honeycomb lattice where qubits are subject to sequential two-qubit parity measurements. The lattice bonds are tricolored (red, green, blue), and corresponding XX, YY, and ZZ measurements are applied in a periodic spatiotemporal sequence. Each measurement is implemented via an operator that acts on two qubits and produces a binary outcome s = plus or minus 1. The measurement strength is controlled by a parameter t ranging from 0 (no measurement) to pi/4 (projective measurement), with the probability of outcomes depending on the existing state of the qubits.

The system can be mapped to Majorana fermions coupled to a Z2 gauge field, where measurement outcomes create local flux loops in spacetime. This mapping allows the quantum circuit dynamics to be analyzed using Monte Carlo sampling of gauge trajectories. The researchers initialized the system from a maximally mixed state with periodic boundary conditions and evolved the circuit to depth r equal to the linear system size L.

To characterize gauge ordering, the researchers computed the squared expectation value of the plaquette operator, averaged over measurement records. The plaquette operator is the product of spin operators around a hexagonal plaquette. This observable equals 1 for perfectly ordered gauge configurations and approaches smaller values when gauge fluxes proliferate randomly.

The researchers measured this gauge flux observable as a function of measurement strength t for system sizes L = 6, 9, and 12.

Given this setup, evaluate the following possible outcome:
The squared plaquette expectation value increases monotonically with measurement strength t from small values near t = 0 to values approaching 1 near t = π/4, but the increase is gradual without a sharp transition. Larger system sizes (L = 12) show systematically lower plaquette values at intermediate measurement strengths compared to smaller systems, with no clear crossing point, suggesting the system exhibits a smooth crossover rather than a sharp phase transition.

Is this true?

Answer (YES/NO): NO